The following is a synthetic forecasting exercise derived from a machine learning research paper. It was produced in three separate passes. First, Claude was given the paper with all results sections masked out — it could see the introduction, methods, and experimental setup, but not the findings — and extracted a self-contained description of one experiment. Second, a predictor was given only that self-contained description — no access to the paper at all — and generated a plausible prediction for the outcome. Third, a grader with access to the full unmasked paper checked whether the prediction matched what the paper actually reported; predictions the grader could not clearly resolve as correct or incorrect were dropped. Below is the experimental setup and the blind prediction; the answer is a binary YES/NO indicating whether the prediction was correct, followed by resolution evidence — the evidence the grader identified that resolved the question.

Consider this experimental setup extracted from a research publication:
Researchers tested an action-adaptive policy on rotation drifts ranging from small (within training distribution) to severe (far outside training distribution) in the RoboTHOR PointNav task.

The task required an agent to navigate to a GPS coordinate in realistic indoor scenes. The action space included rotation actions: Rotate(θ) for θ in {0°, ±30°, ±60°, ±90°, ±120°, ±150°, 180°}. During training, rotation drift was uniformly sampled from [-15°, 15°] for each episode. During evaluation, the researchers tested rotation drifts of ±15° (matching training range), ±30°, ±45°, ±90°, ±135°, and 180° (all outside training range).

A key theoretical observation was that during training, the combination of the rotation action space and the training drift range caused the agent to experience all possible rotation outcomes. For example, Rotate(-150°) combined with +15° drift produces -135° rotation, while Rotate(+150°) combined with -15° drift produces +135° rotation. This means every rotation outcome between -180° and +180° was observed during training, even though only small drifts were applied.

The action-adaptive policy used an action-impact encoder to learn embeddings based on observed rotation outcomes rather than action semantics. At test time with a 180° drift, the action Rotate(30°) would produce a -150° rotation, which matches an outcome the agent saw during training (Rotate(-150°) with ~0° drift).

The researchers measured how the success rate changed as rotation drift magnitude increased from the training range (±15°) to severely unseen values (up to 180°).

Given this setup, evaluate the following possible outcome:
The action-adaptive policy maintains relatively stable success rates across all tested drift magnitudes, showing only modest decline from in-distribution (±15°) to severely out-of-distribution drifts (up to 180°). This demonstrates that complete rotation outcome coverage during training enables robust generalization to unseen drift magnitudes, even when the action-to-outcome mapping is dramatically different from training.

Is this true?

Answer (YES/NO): YES